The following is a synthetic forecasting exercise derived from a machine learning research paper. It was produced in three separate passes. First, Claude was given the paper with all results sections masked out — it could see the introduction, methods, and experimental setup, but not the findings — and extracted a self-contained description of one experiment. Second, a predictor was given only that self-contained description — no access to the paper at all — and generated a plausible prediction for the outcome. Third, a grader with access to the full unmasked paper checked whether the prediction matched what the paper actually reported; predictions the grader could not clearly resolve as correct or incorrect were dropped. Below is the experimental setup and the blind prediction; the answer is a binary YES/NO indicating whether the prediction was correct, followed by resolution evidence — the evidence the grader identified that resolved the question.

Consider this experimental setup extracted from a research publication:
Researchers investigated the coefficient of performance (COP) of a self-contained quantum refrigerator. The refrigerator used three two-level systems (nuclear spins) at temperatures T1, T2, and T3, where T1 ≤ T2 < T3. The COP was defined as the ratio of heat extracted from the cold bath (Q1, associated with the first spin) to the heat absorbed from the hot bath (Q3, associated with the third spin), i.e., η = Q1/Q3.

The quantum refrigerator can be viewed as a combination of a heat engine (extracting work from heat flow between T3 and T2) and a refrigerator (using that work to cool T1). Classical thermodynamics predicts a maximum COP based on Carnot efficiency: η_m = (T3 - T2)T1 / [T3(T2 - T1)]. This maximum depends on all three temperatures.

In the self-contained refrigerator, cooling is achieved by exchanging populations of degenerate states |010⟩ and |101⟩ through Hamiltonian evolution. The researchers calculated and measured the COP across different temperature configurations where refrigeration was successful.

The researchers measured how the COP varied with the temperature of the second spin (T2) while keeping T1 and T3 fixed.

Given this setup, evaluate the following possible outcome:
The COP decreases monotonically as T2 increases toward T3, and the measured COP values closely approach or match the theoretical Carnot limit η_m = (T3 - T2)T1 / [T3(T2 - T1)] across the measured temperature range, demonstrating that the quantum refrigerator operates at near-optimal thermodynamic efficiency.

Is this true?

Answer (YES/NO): NO